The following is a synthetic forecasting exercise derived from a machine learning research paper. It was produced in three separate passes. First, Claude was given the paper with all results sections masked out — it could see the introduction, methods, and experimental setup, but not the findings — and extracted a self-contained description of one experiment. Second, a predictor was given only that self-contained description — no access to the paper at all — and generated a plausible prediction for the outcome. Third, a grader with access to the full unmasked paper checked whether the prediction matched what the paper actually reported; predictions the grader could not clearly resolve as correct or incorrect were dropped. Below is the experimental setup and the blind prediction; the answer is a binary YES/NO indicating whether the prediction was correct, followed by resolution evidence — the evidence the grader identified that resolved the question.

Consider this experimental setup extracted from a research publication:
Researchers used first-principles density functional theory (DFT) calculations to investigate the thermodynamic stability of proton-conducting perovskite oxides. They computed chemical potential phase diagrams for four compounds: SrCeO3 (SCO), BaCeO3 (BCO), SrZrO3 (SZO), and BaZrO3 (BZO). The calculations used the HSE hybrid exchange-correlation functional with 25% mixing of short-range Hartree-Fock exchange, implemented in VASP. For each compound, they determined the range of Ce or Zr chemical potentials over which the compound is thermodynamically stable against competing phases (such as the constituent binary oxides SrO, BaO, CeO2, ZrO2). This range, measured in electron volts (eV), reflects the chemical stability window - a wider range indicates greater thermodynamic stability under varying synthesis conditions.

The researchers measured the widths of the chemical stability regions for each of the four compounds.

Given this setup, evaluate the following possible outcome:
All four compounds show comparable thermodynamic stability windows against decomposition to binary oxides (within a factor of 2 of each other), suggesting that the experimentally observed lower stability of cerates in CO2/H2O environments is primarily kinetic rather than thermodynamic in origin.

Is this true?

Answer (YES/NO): NO